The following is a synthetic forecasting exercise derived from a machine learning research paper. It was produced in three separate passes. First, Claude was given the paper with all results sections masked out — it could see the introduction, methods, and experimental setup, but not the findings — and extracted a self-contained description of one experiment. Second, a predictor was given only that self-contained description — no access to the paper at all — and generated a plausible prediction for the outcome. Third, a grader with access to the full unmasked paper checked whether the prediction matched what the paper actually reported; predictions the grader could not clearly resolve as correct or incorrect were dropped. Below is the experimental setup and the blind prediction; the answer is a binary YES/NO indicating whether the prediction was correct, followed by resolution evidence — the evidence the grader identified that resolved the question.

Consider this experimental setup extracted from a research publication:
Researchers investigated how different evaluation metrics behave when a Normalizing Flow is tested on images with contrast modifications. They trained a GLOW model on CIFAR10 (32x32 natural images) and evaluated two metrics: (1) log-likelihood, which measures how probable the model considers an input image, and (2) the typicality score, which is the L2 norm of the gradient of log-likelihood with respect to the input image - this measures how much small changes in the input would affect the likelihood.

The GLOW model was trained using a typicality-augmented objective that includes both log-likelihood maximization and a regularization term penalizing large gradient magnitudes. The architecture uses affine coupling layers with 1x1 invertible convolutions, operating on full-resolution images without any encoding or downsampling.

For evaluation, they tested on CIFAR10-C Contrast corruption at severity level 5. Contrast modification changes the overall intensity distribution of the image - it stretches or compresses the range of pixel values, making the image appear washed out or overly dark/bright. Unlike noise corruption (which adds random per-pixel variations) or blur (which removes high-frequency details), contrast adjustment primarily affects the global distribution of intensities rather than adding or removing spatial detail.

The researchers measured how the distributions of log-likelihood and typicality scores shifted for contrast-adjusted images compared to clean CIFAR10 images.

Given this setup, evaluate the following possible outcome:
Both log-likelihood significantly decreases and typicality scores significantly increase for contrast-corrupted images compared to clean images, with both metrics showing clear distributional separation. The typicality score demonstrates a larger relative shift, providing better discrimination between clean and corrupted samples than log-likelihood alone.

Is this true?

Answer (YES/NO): NO